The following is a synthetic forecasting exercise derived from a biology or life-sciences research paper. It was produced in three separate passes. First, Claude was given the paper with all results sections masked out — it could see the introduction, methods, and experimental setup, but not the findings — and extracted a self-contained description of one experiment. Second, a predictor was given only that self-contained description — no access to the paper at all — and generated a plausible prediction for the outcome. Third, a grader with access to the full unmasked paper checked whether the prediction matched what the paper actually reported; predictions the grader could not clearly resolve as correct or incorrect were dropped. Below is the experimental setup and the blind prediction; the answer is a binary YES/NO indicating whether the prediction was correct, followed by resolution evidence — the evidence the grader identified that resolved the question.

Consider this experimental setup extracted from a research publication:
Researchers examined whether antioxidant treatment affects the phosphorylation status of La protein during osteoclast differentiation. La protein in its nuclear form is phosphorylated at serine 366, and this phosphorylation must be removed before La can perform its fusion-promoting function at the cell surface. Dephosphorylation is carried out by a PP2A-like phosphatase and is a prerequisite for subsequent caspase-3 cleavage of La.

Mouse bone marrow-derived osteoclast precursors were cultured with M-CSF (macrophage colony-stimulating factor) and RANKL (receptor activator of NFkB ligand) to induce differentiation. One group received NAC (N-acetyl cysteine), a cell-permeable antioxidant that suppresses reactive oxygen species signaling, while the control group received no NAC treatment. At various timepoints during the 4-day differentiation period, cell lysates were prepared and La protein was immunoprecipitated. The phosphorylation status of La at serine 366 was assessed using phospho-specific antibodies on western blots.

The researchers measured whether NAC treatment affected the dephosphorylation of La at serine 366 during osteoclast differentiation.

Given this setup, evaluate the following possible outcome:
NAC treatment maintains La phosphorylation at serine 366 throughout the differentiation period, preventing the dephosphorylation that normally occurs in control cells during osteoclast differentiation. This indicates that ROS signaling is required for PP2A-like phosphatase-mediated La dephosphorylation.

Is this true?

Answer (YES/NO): YES